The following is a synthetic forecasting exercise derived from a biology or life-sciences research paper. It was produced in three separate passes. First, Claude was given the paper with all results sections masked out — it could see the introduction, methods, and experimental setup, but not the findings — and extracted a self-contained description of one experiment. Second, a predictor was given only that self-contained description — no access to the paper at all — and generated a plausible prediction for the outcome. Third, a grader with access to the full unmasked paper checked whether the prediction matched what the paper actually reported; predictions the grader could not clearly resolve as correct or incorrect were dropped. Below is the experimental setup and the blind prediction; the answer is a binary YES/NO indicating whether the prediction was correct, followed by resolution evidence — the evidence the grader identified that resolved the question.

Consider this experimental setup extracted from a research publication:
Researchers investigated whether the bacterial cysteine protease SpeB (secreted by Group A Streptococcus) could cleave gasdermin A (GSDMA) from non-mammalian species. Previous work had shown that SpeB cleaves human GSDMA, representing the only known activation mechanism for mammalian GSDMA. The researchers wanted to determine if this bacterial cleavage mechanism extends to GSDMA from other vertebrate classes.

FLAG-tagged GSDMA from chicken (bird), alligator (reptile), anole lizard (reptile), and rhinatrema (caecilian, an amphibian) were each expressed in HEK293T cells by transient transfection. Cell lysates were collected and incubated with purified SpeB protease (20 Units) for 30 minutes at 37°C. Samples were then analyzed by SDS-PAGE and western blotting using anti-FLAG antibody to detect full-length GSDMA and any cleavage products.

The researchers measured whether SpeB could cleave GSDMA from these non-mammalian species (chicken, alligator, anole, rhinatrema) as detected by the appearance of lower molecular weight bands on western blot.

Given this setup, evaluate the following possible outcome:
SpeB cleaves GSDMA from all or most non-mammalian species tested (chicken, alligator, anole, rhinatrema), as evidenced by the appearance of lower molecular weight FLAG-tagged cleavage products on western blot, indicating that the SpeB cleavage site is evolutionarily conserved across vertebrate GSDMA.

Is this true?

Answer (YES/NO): NO